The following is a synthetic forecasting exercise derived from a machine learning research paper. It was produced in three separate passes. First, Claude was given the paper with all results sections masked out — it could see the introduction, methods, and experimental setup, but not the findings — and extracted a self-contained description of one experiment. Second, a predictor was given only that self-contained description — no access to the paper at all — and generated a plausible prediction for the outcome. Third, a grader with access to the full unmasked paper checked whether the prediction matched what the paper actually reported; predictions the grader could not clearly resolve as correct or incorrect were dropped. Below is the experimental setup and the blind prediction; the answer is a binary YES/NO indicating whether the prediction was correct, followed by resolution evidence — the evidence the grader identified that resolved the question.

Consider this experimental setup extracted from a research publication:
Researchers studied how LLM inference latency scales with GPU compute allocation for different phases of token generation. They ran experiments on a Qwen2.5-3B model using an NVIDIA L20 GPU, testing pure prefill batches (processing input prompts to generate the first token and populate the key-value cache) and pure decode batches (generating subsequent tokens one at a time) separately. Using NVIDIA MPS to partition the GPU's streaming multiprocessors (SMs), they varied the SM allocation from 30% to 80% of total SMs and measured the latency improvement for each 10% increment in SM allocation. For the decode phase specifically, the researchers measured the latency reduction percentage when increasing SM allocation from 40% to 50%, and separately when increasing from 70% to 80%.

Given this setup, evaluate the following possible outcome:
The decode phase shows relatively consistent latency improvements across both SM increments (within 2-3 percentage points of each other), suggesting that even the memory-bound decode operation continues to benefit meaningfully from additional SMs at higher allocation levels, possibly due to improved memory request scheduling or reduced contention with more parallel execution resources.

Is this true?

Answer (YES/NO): NO